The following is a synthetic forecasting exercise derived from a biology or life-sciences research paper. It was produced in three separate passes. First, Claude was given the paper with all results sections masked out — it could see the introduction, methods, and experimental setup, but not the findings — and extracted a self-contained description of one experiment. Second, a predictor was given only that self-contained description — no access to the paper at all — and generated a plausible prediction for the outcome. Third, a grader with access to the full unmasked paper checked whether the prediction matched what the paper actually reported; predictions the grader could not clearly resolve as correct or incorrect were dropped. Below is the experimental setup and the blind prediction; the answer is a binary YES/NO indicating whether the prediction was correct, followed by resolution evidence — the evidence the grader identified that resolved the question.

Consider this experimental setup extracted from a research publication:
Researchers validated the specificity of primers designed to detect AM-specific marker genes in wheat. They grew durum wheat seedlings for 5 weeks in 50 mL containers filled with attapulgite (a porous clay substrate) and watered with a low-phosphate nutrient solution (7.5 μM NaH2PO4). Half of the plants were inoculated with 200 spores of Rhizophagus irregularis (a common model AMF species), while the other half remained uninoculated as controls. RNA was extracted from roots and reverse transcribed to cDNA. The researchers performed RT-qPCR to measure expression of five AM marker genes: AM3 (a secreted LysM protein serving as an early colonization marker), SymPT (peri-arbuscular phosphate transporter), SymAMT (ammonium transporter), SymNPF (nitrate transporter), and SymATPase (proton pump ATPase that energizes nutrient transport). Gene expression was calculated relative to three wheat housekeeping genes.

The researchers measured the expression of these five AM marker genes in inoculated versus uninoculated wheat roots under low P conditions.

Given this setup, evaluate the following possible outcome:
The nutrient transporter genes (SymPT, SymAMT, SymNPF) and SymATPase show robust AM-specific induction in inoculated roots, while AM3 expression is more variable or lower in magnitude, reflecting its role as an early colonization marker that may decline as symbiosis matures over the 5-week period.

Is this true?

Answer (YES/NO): NO